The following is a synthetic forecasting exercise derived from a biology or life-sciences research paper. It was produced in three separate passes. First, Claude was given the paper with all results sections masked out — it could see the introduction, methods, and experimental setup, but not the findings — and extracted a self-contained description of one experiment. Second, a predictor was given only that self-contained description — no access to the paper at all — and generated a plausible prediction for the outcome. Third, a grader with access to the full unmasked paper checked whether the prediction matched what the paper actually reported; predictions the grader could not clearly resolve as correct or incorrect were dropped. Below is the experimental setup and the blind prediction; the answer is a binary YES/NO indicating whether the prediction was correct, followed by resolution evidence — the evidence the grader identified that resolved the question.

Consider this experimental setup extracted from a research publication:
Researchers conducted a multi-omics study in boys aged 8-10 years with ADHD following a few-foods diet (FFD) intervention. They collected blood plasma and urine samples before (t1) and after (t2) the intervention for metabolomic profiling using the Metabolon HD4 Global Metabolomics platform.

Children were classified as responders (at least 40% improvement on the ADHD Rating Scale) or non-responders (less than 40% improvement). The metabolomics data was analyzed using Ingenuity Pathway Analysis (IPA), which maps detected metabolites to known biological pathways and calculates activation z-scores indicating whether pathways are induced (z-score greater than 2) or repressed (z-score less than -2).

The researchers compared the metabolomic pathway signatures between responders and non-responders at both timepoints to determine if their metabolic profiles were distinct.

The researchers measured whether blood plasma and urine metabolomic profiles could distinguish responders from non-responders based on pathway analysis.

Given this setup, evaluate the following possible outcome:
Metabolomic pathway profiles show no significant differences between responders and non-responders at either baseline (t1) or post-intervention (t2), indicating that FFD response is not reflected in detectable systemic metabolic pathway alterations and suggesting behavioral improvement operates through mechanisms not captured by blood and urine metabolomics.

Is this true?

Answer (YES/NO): YES